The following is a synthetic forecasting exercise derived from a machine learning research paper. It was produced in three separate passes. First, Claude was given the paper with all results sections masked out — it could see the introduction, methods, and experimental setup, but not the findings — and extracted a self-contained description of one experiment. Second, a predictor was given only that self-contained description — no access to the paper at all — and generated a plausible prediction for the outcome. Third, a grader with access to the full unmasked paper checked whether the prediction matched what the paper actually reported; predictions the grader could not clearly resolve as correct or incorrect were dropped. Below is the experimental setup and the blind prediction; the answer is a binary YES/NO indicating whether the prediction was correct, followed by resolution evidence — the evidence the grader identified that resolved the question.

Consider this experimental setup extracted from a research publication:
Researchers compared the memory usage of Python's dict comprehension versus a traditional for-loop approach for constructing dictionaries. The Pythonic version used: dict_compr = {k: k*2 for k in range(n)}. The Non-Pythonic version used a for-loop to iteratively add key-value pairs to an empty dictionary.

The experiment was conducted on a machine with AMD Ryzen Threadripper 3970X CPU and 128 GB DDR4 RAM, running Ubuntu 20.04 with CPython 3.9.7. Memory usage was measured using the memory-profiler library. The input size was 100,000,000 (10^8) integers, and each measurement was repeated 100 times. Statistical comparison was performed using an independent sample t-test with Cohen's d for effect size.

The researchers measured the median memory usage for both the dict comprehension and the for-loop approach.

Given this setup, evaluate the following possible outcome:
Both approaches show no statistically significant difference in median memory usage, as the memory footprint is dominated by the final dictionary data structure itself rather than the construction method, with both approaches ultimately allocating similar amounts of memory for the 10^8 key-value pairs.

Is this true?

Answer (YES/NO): YES